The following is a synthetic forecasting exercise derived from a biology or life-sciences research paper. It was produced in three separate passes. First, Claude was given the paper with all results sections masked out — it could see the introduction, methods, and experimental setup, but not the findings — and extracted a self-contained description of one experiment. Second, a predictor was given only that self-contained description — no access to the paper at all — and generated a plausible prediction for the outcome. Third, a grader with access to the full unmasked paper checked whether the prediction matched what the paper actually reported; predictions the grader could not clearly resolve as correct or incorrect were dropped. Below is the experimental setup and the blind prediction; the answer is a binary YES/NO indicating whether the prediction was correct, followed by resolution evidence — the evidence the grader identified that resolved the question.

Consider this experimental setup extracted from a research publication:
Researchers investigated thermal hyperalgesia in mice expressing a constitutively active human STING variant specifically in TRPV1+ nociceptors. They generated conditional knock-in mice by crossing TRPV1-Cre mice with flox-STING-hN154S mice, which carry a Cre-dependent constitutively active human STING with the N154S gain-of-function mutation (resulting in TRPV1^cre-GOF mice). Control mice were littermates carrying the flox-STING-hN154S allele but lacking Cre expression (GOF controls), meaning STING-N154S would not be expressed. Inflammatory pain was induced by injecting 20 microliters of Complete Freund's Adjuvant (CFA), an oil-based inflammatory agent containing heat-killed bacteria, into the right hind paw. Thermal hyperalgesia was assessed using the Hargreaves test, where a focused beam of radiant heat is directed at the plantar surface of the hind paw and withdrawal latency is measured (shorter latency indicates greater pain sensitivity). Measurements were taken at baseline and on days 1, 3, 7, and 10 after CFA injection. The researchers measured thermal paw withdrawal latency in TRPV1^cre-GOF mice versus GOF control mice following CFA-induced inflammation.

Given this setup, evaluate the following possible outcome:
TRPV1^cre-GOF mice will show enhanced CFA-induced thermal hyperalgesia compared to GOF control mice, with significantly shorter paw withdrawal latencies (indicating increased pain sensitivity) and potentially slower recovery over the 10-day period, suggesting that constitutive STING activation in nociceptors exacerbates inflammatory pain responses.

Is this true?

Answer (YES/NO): NO